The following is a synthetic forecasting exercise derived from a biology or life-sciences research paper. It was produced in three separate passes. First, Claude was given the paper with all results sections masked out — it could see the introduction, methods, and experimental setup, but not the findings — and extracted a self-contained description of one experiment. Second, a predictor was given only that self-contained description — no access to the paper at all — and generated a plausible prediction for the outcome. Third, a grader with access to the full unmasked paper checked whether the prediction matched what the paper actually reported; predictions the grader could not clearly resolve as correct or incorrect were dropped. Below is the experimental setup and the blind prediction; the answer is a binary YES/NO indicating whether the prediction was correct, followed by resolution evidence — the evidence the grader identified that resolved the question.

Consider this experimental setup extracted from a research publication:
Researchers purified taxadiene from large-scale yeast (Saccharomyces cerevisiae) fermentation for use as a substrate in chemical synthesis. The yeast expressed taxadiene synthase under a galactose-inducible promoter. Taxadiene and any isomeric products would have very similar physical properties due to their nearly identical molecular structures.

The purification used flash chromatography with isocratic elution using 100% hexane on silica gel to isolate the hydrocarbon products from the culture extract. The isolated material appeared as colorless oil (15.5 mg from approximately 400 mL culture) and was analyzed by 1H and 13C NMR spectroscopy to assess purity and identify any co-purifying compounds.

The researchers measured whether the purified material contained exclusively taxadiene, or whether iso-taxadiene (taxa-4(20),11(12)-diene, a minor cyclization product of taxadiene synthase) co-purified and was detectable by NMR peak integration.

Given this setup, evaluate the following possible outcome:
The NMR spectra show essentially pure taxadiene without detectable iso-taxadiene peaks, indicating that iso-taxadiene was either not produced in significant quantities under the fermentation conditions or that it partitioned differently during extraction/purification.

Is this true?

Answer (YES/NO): NO